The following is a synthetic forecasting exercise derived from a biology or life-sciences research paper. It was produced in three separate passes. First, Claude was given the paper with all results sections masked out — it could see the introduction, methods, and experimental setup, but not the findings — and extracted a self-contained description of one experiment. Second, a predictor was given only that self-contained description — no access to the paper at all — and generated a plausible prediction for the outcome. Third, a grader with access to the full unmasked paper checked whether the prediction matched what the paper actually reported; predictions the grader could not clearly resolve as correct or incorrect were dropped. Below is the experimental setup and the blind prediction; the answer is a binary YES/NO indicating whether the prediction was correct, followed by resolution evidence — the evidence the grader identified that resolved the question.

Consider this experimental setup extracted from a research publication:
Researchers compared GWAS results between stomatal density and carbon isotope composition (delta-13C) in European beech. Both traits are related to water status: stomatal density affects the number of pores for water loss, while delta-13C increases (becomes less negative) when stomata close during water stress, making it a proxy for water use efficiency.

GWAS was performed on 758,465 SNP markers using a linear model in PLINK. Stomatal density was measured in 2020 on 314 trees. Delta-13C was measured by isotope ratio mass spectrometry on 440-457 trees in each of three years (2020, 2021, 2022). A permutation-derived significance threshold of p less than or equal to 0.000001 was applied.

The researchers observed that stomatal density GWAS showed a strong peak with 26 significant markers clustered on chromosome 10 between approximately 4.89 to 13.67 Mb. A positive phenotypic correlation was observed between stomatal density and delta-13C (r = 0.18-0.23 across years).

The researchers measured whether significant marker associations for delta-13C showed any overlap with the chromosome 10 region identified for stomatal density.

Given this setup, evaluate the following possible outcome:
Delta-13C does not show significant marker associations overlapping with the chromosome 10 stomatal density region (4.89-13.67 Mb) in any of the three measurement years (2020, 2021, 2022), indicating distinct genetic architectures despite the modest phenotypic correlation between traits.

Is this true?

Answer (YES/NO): NO